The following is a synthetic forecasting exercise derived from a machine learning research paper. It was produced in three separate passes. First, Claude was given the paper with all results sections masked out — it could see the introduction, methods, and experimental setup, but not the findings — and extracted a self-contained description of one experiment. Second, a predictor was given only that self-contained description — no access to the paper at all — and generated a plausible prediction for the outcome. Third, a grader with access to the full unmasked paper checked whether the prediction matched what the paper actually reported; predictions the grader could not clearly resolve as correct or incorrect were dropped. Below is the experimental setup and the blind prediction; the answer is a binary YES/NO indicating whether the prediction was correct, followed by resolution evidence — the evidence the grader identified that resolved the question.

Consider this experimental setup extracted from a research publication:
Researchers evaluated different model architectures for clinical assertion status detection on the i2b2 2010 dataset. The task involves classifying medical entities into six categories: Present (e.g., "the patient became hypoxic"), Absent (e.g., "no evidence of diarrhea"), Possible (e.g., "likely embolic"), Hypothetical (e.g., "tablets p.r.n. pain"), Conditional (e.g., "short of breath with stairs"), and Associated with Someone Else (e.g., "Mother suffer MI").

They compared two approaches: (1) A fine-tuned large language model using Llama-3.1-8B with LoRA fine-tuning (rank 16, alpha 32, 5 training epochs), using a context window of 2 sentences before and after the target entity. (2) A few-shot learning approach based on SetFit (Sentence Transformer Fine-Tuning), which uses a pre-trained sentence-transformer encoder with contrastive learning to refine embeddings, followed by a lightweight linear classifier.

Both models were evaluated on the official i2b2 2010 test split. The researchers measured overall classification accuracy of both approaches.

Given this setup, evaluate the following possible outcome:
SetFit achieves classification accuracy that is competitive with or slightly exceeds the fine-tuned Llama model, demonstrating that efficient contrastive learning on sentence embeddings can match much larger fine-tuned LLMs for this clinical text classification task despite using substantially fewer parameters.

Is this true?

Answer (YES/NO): NO